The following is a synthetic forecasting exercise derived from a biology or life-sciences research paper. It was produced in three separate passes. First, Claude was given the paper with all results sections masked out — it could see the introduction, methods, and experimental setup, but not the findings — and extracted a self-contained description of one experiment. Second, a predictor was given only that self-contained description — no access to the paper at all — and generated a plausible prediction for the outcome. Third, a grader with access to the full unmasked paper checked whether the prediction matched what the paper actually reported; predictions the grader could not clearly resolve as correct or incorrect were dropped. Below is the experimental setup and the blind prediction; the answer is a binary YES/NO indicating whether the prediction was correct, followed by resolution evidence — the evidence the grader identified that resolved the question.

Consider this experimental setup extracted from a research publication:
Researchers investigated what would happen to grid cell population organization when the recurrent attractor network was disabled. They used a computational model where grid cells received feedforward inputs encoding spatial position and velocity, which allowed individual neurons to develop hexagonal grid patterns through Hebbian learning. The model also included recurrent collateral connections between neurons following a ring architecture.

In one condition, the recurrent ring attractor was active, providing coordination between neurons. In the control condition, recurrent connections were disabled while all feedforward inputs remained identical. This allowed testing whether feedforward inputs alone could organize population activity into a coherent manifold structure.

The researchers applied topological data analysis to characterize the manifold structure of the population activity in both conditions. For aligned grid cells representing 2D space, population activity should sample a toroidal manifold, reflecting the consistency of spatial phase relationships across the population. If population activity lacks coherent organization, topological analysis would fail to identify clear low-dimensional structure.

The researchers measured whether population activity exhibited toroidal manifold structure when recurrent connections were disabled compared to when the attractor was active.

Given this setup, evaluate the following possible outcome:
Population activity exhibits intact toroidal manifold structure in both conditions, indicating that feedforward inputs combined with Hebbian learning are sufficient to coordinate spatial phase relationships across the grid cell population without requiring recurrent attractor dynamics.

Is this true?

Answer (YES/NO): NO